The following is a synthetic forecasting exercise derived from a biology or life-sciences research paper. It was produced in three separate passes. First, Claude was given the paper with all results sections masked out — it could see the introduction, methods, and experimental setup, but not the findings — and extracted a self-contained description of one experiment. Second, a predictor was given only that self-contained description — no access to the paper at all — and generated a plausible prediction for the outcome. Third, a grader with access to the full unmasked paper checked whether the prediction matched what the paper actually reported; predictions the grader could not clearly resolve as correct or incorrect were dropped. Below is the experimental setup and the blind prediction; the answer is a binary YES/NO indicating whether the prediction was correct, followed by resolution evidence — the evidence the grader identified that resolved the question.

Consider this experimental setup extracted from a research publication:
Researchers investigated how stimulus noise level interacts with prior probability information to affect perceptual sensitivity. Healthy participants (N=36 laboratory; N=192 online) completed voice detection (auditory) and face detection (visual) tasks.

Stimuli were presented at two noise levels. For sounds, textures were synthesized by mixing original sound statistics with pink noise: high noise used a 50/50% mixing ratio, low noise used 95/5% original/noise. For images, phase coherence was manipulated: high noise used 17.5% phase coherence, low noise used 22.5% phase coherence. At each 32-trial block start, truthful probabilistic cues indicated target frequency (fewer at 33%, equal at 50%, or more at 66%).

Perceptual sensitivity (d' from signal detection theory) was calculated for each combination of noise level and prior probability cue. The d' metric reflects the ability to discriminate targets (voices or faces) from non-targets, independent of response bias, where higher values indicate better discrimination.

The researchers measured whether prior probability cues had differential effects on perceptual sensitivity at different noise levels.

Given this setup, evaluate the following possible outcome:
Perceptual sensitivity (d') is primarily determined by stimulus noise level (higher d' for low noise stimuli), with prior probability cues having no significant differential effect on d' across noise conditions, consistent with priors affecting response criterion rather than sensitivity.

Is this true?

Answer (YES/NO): NO